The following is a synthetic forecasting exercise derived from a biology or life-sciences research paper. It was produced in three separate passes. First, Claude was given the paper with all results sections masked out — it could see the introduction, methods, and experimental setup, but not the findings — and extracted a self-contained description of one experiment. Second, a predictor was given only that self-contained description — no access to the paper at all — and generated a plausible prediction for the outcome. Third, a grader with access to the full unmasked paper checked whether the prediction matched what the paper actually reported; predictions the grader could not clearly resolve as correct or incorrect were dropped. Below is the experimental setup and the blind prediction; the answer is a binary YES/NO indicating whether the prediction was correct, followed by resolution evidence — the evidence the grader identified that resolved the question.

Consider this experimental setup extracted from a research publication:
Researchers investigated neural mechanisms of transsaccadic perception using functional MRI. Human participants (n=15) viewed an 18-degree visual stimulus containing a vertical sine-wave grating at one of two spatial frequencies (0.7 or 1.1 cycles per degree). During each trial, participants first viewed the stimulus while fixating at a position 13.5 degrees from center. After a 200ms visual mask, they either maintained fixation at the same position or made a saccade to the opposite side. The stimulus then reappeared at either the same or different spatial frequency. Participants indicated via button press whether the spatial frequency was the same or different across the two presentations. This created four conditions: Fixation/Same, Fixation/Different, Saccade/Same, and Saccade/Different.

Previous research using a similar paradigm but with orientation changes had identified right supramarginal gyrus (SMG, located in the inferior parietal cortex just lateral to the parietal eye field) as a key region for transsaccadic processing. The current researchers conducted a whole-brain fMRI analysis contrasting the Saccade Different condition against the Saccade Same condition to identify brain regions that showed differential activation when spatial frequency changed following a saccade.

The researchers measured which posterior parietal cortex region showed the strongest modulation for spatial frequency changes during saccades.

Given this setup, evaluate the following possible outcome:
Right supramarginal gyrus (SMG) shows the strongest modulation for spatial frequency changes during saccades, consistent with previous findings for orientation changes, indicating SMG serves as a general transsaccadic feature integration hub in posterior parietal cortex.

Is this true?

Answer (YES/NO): NO